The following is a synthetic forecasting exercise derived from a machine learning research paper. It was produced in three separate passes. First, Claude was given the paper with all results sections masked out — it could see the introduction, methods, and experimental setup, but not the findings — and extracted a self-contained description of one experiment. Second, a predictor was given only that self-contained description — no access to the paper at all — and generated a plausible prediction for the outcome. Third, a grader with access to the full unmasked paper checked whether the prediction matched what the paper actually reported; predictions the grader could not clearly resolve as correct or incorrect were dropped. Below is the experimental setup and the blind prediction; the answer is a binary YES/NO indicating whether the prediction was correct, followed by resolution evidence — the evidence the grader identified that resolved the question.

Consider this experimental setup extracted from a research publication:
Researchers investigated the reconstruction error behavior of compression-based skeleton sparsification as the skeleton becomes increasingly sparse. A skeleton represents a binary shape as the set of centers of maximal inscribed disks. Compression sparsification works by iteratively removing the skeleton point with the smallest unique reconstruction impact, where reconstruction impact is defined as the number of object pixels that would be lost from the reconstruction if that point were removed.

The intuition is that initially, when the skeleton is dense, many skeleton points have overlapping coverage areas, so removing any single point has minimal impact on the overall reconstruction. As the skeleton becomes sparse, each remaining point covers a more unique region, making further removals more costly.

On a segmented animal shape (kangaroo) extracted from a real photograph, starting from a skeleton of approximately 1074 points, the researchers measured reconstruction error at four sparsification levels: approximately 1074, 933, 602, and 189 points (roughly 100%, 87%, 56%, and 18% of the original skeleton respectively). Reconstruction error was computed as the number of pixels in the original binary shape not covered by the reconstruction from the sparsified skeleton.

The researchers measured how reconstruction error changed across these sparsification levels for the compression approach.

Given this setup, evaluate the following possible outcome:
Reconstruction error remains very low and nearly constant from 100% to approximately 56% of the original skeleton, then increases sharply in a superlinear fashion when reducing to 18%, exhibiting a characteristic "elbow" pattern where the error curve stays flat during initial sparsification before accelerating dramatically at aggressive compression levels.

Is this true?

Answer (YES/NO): NO